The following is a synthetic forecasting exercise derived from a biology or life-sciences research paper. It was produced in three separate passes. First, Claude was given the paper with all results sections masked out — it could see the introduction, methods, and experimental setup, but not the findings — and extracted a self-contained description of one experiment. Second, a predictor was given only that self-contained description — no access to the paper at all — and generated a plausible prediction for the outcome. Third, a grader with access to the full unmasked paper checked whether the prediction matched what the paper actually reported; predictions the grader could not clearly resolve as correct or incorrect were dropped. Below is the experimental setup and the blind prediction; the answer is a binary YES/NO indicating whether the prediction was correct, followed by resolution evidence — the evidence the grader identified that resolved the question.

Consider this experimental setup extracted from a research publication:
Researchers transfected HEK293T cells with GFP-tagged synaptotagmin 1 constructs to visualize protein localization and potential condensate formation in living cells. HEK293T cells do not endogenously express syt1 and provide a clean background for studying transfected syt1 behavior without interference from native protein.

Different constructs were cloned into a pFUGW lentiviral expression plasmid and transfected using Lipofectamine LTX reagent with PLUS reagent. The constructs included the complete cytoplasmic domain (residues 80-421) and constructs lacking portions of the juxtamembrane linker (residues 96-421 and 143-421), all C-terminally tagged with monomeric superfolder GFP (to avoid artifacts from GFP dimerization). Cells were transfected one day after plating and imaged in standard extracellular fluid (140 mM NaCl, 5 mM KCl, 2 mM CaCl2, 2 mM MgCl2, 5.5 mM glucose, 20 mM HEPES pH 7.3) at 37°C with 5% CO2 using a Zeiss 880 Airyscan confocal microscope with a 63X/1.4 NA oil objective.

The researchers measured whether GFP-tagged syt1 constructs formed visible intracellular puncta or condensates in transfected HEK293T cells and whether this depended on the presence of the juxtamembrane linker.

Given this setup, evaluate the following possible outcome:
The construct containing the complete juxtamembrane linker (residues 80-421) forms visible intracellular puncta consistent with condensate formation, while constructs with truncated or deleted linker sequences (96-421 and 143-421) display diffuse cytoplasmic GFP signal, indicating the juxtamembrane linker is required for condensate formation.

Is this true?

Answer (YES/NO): YES